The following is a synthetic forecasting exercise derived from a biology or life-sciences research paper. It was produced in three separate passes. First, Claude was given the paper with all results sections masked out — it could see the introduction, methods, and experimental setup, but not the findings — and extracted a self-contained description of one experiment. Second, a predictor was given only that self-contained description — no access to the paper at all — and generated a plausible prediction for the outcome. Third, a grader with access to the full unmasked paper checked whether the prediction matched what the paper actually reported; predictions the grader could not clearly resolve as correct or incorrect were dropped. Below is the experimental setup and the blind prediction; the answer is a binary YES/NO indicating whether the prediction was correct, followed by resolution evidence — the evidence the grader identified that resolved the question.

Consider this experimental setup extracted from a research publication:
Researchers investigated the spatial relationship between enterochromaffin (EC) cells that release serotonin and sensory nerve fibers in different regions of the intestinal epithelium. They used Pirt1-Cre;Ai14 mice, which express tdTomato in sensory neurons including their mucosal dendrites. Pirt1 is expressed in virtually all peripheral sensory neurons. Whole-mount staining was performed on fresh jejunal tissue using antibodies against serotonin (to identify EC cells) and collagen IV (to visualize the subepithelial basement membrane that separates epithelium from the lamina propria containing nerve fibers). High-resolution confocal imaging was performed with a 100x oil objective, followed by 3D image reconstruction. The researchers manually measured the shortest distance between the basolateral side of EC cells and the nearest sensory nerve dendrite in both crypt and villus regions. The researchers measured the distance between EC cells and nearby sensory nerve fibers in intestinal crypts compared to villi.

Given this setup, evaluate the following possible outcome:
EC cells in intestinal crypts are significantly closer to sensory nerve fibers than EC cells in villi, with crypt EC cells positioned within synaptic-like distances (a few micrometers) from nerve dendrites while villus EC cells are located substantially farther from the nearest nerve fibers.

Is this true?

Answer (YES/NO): NO